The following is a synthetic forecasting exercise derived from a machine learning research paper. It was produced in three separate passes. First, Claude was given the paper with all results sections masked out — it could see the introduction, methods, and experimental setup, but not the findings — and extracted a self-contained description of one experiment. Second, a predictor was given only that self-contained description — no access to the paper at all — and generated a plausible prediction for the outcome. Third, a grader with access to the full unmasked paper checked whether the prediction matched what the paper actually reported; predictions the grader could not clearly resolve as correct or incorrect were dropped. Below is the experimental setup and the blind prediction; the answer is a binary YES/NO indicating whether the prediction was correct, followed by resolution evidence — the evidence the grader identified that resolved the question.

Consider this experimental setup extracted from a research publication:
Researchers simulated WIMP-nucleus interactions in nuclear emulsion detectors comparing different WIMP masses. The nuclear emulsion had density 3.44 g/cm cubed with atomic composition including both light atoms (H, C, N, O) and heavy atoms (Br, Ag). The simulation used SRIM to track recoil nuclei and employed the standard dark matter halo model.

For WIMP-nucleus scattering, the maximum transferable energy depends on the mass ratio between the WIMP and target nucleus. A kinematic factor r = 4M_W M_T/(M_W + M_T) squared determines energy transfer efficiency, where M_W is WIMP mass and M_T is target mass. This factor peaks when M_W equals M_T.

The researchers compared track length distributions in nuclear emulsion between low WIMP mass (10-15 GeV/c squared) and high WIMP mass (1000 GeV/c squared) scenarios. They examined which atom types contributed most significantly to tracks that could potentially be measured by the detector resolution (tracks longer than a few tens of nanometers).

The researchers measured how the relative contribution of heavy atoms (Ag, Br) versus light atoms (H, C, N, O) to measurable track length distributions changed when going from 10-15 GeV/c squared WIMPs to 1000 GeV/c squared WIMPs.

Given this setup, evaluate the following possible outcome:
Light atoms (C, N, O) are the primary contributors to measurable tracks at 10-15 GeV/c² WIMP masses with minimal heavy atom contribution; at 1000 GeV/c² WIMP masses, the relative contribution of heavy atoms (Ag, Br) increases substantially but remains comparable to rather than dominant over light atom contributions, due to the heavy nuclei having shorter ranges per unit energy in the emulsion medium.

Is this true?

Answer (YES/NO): NO